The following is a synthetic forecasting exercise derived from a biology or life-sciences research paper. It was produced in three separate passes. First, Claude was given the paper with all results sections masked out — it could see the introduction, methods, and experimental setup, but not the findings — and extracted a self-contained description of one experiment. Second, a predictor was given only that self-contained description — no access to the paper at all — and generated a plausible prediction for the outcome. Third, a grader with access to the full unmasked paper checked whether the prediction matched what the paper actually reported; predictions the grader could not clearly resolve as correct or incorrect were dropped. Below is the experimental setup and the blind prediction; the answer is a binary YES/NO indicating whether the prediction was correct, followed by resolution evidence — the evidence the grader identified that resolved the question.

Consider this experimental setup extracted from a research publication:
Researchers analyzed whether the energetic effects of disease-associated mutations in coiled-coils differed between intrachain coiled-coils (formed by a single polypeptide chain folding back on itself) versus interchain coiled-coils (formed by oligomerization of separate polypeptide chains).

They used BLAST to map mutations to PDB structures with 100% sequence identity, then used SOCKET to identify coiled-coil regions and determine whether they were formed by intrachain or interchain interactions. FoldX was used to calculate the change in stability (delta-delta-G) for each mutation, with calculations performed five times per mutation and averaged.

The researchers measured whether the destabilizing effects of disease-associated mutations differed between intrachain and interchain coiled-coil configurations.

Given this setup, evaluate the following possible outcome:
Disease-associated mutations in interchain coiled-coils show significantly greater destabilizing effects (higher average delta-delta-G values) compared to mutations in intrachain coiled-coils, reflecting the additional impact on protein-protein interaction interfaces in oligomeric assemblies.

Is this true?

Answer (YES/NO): NO